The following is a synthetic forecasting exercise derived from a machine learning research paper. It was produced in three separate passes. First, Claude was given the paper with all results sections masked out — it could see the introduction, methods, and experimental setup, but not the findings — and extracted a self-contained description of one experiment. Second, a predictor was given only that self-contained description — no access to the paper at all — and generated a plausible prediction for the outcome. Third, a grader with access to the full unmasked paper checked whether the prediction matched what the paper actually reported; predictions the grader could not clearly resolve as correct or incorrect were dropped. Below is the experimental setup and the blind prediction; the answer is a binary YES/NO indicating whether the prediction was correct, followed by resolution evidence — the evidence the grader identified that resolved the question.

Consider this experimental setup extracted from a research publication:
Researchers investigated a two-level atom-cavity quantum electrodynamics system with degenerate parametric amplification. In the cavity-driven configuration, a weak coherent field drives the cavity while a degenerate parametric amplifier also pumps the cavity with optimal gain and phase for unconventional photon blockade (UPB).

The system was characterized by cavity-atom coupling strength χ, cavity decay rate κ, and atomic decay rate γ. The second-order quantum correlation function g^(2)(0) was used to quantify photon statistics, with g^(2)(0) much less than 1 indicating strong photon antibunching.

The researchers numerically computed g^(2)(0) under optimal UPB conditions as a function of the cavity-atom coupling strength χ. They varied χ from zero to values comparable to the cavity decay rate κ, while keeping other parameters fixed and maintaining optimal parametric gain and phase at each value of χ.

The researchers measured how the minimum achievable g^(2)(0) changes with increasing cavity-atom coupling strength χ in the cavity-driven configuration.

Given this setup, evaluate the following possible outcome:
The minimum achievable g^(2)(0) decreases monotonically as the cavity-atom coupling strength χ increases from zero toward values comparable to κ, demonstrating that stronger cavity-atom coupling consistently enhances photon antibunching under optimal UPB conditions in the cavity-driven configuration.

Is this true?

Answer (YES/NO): NO